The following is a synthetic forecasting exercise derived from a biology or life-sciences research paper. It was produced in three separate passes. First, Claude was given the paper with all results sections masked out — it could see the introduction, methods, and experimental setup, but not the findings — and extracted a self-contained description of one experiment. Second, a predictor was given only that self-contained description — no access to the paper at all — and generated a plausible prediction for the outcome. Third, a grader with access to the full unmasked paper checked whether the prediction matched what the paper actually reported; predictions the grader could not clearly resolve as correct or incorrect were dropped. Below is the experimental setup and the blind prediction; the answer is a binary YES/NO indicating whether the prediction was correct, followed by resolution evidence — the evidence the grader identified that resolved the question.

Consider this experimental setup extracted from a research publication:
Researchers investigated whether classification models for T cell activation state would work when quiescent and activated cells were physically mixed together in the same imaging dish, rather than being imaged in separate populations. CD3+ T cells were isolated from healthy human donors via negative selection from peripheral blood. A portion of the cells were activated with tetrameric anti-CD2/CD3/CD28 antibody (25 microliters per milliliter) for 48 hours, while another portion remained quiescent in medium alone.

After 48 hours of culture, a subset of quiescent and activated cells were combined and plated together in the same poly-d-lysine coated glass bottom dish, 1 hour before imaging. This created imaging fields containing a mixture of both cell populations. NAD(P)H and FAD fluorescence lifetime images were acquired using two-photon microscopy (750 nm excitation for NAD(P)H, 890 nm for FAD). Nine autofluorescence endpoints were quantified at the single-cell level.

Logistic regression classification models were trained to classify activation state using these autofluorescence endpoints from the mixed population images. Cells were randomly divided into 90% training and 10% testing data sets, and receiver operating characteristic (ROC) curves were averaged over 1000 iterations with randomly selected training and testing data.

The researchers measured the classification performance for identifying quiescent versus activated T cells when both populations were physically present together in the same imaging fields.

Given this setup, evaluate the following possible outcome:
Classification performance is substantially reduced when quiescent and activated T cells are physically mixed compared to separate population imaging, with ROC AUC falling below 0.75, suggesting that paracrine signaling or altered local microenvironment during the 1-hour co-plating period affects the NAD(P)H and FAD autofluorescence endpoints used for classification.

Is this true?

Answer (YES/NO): NO